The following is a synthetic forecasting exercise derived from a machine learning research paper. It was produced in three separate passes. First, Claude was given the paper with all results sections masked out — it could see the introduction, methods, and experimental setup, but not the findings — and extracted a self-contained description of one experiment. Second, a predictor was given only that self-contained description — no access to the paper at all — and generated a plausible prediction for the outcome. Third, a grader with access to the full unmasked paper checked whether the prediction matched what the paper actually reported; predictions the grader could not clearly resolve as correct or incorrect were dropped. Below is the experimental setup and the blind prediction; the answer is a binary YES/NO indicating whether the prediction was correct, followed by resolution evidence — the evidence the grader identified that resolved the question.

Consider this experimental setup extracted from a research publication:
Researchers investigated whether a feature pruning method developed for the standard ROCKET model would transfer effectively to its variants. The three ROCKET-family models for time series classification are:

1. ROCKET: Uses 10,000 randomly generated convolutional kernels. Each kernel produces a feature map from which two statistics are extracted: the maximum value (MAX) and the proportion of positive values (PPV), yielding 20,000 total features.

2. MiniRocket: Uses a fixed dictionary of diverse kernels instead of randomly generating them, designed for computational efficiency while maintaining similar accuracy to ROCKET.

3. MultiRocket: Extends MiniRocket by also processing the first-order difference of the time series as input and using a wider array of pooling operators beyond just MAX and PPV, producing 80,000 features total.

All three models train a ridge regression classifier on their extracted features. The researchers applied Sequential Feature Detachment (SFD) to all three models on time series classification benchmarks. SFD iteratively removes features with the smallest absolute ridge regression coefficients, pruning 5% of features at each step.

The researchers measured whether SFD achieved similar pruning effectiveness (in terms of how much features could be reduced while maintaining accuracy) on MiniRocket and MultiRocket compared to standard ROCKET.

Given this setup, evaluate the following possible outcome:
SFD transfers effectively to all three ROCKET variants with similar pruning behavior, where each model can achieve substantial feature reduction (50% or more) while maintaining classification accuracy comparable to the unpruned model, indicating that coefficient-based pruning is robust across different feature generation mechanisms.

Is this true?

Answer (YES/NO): NO